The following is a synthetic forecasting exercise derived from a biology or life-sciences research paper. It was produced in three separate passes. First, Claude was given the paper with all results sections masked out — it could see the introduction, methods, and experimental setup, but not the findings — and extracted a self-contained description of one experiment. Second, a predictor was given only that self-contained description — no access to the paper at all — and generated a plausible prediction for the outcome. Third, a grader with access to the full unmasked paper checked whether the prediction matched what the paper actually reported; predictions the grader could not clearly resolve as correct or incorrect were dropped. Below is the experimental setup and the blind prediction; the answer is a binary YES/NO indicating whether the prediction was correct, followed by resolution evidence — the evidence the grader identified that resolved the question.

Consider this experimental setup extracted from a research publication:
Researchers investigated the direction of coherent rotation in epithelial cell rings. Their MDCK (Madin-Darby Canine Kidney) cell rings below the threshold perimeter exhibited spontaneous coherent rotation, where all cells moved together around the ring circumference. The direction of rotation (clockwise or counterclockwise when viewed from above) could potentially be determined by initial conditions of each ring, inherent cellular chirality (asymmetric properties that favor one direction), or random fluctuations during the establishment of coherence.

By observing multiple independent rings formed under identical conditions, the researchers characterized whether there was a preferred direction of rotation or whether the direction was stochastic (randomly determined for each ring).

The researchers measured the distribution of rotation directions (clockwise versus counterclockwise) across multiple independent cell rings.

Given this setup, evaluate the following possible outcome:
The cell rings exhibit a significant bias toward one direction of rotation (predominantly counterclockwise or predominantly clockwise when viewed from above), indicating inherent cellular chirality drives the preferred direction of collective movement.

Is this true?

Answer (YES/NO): YES